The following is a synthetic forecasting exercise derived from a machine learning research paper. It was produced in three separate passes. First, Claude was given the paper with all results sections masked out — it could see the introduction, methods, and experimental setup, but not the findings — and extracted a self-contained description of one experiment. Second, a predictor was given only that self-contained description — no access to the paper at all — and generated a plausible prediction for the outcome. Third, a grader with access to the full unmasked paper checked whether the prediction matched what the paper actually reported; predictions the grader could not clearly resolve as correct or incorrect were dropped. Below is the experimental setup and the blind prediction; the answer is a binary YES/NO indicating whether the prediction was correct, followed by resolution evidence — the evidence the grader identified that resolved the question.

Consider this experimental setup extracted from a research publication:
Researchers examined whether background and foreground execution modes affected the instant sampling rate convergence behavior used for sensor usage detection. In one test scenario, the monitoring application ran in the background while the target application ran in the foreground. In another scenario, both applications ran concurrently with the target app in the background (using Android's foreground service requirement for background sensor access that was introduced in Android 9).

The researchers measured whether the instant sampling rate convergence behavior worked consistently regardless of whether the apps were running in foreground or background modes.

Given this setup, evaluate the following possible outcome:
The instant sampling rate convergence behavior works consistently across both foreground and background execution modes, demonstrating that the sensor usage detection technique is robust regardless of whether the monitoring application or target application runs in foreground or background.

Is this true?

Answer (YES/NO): YES